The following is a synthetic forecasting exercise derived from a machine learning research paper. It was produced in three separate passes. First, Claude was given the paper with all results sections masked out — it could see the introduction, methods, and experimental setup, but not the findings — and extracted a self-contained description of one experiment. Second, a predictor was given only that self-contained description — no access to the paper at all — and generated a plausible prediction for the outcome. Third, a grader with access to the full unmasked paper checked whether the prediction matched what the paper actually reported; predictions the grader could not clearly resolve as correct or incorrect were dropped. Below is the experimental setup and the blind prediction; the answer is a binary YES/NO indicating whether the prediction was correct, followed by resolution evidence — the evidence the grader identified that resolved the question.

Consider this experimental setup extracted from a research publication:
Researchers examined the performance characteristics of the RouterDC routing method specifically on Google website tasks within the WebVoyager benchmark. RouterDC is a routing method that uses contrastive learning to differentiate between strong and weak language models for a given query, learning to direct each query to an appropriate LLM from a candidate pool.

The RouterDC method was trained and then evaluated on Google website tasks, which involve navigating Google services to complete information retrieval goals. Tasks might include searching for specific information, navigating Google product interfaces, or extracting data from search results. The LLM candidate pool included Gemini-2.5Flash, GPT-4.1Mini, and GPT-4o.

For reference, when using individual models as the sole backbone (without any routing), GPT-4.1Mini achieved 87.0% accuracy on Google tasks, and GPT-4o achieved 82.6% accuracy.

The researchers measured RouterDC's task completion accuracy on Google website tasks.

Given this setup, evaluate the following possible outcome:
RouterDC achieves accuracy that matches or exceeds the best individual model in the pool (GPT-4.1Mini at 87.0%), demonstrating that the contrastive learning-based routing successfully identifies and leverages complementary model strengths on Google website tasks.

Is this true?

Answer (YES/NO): NO